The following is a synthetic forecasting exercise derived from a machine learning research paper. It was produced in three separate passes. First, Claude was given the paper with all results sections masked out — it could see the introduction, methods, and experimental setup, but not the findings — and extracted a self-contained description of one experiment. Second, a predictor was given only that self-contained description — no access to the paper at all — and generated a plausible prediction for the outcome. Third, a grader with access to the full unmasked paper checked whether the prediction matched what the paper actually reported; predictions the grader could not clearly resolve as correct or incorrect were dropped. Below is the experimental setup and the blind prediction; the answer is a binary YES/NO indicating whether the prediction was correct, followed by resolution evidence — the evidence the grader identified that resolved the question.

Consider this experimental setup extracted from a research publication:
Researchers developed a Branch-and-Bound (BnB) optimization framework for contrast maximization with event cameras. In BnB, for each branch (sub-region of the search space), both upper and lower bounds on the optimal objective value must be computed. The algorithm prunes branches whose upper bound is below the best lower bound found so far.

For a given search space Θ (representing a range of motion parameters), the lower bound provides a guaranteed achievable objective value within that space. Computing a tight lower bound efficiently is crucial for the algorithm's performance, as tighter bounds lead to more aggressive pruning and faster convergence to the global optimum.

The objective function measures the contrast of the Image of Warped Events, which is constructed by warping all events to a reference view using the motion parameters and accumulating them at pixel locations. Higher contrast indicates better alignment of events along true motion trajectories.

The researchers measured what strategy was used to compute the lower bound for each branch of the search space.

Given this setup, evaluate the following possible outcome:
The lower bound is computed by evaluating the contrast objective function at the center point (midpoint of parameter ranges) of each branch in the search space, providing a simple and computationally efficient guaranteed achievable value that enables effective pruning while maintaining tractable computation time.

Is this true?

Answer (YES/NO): YES